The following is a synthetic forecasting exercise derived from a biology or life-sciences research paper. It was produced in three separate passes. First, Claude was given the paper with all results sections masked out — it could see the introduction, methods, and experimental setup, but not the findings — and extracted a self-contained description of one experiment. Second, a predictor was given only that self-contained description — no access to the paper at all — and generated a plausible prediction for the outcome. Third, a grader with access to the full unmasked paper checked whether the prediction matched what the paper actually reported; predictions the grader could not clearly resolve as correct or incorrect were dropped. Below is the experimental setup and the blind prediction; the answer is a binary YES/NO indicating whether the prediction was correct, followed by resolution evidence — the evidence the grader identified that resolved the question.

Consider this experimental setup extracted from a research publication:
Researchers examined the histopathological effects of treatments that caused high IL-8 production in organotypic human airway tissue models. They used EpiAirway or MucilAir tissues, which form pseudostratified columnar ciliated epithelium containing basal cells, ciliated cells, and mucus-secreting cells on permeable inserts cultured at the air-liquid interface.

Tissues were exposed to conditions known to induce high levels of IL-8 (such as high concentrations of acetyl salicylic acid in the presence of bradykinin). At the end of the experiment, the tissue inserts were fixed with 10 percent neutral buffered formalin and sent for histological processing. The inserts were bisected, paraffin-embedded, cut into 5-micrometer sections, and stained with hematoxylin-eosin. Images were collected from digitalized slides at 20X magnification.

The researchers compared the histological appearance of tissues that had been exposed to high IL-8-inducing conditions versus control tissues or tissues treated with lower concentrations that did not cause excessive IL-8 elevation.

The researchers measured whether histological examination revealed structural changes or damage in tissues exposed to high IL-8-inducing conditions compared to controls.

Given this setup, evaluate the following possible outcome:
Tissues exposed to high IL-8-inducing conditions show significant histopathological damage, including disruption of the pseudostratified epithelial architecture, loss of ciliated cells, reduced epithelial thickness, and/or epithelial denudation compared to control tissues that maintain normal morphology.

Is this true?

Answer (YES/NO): YES